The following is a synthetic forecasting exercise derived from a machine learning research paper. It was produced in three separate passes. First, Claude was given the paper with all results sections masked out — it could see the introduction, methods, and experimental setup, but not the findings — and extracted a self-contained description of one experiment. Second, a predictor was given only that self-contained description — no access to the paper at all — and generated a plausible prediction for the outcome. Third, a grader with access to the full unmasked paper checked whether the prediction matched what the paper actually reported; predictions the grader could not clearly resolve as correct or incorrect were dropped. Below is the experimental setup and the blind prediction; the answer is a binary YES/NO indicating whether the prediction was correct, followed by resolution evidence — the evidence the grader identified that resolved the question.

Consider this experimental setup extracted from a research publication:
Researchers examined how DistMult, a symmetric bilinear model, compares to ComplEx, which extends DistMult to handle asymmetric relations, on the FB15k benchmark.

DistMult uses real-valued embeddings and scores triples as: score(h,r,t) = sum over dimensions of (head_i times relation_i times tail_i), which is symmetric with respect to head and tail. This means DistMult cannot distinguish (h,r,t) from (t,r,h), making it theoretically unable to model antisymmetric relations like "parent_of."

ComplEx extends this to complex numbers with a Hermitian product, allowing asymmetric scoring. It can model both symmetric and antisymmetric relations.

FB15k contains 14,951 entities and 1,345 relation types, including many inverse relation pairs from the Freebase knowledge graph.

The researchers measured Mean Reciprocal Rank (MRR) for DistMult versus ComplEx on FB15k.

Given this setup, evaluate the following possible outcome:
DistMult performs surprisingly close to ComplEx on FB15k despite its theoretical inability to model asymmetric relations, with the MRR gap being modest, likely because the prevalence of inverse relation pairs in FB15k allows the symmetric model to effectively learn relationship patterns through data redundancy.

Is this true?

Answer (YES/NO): NO